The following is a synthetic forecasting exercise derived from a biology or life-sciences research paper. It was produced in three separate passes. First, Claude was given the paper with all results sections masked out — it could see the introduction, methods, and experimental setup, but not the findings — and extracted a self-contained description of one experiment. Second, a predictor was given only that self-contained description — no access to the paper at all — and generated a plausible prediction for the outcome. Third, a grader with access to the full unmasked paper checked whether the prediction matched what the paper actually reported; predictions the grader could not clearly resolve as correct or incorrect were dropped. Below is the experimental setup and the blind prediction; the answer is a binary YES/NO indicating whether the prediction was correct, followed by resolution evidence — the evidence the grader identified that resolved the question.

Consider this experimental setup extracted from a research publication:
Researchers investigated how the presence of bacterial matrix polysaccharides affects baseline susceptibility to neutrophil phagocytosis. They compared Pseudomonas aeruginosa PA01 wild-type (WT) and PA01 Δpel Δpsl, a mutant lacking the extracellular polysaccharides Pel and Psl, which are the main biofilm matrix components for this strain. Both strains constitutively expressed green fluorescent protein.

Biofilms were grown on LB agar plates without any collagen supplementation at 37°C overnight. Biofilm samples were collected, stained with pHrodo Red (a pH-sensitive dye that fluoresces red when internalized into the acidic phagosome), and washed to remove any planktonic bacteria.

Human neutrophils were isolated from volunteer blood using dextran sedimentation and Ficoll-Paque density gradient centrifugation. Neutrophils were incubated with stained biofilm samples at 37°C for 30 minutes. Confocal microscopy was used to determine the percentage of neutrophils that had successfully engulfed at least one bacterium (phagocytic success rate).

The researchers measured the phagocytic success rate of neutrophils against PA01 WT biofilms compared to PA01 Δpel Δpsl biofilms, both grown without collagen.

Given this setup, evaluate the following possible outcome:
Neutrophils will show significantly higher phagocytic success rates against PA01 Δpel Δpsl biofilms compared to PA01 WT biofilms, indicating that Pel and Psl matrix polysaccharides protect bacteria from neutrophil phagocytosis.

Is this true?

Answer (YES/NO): NO